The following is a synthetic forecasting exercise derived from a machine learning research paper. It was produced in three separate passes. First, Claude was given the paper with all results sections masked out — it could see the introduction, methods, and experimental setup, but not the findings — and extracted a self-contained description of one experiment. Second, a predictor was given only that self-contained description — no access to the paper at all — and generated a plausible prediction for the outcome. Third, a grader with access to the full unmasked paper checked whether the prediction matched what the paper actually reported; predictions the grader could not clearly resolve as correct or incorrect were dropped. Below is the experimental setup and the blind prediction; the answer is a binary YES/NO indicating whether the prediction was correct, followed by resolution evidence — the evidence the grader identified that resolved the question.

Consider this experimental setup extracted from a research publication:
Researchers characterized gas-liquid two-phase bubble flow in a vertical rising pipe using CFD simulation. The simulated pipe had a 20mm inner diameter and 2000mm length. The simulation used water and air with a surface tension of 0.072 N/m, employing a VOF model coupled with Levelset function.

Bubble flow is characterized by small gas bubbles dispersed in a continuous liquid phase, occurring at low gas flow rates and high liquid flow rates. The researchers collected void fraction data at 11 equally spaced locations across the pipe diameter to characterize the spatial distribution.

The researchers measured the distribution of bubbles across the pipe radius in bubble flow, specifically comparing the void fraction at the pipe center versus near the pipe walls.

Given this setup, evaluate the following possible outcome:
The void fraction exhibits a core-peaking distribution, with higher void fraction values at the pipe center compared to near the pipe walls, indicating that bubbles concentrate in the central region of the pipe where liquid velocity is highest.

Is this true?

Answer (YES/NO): YES